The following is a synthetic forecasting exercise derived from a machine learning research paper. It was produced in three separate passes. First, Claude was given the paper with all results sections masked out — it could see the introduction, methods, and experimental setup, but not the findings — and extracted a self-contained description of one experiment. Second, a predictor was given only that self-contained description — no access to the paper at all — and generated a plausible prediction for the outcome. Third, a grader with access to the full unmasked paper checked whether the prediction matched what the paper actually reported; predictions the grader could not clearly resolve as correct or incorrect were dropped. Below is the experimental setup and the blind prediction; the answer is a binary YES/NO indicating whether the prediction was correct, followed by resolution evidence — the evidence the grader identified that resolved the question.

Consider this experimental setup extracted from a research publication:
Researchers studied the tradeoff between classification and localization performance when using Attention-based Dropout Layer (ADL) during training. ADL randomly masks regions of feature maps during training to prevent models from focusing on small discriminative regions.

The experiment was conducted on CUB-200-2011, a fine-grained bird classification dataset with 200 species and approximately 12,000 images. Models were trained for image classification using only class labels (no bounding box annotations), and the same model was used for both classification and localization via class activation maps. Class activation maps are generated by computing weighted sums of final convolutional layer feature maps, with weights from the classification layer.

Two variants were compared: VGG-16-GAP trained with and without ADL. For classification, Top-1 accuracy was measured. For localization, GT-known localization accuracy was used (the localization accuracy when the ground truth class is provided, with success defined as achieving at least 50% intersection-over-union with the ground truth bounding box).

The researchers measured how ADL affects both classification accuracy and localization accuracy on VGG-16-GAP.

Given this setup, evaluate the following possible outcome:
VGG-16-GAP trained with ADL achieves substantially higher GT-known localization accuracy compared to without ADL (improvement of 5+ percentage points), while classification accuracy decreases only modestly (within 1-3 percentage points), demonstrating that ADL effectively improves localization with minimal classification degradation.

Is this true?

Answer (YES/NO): YES